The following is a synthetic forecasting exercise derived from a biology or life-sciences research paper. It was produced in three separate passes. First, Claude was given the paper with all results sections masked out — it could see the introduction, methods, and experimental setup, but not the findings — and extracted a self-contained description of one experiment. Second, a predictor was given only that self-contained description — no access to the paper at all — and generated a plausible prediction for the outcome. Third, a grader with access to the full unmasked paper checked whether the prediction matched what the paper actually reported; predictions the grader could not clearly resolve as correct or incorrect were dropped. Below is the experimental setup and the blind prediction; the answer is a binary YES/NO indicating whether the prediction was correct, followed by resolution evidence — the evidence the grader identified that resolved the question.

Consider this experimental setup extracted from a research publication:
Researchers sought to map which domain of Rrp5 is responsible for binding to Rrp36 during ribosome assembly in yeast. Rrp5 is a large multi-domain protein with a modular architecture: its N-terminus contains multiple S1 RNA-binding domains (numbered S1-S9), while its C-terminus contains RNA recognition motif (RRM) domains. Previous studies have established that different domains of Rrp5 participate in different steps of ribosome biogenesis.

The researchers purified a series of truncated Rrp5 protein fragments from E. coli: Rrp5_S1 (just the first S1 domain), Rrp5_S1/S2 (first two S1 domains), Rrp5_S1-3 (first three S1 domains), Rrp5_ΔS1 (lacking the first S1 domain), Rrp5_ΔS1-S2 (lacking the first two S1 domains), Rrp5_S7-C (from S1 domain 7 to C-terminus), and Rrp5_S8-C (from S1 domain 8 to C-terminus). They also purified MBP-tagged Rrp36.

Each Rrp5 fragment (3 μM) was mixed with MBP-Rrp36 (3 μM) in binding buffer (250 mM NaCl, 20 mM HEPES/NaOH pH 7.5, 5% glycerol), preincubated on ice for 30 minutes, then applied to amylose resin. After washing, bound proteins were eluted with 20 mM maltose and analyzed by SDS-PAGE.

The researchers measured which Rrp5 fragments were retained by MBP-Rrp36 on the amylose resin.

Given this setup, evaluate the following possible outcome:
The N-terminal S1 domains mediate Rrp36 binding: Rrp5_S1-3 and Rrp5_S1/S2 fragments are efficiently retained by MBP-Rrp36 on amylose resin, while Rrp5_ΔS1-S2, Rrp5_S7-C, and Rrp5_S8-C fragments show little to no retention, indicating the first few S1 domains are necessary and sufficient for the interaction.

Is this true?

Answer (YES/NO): NO